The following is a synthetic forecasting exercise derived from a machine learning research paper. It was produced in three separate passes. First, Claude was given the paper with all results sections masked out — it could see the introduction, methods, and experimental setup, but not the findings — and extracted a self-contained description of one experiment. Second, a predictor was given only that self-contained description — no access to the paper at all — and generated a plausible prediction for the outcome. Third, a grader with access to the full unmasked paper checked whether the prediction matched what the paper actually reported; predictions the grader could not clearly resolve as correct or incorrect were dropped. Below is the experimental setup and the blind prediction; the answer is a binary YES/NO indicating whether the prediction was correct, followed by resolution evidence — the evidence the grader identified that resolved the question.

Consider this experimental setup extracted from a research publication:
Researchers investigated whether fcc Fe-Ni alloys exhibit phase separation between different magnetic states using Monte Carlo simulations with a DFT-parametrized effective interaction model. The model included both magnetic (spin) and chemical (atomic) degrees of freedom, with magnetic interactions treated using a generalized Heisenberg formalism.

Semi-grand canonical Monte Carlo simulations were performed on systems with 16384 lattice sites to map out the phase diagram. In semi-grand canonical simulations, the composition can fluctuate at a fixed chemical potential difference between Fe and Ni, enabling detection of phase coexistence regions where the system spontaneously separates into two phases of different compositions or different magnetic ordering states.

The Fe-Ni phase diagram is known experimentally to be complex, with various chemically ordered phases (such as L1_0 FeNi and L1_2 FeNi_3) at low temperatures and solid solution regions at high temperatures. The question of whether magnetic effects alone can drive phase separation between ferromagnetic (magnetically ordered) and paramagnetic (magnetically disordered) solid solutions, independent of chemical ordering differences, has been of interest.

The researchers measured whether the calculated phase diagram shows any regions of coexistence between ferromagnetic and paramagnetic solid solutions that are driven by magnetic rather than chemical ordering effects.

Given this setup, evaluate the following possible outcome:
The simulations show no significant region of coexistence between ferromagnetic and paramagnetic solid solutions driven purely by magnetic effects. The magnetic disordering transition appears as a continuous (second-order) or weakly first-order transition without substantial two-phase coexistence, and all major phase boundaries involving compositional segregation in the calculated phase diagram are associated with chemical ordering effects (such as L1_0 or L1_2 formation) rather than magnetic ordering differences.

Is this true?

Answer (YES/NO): NO